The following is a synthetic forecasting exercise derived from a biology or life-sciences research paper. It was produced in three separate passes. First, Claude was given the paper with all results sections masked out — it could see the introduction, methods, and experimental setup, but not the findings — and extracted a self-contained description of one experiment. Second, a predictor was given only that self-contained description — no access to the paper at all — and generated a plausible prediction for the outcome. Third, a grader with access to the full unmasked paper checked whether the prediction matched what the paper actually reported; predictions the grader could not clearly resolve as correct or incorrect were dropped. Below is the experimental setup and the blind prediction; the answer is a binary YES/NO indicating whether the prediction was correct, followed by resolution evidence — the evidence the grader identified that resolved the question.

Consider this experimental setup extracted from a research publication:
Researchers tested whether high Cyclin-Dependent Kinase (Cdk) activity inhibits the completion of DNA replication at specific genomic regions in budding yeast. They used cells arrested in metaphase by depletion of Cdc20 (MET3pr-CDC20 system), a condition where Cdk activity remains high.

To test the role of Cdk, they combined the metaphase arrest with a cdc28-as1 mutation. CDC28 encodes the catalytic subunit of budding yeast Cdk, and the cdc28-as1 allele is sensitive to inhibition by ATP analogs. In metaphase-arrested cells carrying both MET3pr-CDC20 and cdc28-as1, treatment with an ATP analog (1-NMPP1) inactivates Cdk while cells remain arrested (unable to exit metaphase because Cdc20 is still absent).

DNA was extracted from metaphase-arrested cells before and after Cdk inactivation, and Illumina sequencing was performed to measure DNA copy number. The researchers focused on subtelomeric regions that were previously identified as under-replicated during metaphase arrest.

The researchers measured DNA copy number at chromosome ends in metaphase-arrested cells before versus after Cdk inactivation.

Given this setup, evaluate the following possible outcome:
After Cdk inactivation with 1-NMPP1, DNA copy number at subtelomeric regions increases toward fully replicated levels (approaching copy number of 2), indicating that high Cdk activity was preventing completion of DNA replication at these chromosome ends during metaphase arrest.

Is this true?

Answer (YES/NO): YES